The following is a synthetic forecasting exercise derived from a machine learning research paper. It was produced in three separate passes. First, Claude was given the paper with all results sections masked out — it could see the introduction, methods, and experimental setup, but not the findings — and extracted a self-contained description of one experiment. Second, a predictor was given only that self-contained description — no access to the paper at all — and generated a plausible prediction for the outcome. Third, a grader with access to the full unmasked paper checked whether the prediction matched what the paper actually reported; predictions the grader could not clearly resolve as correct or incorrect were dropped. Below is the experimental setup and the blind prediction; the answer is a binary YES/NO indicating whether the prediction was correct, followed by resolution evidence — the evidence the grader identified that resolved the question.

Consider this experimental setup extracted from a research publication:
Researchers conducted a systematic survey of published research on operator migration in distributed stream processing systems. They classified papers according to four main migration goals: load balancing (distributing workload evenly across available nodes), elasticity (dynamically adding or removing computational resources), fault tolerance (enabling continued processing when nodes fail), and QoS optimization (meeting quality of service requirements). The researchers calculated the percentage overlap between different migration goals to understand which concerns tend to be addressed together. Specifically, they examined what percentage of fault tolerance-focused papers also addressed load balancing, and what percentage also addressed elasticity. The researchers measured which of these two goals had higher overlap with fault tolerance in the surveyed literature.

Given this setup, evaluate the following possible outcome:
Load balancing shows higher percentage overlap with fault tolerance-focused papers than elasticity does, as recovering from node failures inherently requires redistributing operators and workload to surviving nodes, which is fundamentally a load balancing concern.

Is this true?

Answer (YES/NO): NO